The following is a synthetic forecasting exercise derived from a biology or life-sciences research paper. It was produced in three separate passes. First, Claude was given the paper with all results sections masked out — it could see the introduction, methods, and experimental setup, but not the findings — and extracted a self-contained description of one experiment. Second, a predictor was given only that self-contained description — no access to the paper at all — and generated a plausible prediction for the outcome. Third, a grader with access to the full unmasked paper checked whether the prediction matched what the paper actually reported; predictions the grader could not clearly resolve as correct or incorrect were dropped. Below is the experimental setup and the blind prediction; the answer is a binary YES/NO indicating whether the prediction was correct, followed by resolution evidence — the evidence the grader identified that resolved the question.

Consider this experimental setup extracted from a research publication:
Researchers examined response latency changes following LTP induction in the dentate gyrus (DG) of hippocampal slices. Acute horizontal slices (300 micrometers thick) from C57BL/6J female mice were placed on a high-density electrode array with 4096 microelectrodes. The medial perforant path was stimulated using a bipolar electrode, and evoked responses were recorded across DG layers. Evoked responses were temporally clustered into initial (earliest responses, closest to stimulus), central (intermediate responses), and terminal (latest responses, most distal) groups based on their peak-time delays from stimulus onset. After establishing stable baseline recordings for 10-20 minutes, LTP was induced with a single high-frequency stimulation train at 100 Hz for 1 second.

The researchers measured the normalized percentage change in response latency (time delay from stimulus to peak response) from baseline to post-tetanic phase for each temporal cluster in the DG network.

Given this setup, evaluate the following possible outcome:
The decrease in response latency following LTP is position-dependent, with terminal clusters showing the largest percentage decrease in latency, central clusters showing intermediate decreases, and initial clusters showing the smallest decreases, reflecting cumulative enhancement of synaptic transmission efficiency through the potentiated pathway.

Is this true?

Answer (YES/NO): NO